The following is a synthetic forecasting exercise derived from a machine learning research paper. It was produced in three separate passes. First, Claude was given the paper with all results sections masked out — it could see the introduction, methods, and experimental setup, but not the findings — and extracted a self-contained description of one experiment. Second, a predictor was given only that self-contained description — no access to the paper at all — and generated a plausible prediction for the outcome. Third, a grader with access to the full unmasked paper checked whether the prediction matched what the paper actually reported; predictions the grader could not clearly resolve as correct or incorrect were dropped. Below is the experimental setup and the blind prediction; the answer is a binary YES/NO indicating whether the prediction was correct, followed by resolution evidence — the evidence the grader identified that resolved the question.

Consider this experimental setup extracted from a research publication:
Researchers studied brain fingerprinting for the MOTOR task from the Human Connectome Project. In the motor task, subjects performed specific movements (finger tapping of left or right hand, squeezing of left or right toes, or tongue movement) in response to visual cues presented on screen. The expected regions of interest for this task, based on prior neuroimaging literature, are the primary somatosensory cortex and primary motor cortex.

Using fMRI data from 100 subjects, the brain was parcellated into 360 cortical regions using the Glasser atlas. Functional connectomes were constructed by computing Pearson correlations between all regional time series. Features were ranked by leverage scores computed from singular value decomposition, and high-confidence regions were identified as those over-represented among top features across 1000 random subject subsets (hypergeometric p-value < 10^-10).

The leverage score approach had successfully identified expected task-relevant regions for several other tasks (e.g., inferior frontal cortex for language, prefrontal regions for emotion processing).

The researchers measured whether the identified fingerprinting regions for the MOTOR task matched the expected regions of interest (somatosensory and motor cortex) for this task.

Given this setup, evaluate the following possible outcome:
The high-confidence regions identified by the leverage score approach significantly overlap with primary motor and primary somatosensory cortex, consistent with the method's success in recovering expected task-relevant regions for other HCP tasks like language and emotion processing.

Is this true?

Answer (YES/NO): NO